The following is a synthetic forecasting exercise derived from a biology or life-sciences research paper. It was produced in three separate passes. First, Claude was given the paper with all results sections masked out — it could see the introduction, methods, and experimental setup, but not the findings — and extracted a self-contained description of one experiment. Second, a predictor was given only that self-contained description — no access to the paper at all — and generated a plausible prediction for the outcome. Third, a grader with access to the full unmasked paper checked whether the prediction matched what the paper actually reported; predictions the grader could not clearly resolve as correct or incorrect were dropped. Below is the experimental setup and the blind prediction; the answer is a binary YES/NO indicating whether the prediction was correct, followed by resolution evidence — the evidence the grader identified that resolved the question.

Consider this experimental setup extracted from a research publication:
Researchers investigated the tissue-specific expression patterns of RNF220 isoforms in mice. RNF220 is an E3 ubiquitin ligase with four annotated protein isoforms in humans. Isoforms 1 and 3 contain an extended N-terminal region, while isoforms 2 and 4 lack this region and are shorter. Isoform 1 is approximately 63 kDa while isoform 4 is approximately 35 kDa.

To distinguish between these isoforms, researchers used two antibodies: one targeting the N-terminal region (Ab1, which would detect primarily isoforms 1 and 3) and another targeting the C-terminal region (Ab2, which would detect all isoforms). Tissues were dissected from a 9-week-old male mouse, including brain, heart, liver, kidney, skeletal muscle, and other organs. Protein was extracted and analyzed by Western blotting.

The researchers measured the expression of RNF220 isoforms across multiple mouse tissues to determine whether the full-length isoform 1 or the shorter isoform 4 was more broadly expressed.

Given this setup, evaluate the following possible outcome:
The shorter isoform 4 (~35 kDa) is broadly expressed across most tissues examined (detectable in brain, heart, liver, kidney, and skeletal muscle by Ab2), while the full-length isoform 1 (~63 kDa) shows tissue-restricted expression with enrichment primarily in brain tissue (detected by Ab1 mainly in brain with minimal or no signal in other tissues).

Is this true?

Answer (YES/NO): YES